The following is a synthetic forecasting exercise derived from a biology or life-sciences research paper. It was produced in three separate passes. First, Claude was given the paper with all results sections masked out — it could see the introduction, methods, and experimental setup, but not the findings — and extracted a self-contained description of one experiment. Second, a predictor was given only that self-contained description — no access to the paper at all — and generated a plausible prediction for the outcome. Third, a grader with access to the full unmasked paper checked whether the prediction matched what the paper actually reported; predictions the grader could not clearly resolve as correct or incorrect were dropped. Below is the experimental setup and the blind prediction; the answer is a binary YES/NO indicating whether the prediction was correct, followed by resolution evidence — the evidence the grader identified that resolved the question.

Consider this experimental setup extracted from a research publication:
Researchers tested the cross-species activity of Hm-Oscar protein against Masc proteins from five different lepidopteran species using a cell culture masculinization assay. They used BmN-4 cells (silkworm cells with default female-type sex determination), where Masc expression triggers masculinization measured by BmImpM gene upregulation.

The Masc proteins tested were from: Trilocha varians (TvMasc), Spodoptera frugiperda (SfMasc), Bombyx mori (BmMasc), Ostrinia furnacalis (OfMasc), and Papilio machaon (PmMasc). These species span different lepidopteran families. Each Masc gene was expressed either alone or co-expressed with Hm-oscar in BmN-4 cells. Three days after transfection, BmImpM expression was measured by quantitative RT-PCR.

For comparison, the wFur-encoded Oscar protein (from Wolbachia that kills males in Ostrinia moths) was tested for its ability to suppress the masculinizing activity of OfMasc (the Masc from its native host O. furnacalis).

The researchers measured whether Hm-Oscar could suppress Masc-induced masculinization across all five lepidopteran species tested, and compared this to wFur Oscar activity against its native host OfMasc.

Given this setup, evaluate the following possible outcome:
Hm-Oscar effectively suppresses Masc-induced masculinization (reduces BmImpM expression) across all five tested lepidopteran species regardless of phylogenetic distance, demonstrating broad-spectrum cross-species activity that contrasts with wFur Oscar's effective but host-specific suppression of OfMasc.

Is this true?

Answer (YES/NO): NO